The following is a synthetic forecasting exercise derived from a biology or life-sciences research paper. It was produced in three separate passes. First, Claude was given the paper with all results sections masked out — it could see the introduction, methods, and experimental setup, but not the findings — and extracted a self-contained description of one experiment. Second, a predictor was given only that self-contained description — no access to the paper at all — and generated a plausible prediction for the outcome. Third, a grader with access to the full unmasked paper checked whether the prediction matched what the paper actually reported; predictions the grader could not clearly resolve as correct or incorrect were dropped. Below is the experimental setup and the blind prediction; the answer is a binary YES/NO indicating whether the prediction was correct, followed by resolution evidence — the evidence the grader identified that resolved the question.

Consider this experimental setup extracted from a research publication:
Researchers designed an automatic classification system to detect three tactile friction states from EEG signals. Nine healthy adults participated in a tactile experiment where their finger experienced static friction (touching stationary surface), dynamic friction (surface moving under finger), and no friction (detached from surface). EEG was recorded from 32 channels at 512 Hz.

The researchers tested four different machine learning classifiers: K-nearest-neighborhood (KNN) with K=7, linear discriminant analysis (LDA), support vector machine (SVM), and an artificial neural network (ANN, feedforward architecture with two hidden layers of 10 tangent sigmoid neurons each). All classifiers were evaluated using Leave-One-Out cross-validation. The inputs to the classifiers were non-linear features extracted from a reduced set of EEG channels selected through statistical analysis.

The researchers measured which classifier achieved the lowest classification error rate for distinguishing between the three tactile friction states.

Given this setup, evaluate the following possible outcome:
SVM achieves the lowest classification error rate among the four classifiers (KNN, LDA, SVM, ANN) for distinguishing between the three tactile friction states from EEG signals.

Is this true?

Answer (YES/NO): NO